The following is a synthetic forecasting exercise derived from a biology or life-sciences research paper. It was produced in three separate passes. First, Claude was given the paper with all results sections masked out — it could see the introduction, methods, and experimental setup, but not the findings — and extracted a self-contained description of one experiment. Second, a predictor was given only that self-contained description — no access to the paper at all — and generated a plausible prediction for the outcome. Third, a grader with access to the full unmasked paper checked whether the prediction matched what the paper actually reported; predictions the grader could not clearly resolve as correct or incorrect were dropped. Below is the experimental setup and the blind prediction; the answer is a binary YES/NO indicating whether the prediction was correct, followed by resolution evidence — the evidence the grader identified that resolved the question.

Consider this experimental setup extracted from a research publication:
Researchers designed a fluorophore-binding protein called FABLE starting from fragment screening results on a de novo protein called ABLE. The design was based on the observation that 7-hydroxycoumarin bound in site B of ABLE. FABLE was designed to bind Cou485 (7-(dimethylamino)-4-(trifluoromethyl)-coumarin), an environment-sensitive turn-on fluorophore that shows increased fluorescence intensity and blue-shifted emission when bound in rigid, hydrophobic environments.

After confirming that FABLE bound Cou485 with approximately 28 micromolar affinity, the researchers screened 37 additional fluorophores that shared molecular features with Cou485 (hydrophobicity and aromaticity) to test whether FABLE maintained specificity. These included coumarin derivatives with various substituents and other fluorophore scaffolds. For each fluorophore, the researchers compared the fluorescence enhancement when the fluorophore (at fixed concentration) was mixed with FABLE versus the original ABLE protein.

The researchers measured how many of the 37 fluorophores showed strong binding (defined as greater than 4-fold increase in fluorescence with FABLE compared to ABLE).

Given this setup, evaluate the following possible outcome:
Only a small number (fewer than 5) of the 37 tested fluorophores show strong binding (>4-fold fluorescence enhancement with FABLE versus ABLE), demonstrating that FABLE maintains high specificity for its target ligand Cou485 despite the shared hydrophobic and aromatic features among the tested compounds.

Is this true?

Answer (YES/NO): YES